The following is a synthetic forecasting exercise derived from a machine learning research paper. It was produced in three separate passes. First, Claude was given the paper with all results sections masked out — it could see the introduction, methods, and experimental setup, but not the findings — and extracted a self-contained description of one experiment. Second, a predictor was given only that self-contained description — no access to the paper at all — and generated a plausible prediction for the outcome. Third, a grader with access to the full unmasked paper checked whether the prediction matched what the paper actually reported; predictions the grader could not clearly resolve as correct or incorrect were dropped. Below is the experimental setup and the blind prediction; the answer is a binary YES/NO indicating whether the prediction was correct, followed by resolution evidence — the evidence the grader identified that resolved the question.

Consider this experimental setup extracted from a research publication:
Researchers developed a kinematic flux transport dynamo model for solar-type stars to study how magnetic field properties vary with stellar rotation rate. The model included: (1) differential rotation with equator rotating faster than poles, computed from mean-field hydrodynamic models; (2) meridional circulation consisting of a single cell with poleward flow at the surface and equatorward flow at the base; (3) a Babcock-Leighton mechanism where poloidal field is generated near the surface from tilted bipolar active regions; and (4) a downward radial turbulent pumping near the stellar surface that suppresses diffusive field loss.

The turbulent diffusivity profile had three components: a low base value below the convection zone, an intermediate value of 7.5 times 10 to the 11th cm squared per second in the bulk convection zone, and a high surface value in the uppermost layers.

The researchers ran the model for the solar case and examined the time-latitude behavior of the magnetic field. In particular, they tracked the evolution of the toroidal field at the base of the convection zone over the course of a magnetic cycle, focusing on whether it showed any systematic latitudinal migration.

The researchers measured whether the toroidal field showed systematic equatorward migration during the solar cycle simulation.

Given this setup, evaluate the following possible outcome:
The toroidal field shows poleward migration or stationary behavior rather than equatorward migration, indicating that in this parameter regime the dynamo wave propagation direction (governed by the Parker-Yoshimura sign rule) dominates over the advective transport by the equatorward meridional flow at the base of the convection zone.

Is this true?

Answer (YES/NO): NO